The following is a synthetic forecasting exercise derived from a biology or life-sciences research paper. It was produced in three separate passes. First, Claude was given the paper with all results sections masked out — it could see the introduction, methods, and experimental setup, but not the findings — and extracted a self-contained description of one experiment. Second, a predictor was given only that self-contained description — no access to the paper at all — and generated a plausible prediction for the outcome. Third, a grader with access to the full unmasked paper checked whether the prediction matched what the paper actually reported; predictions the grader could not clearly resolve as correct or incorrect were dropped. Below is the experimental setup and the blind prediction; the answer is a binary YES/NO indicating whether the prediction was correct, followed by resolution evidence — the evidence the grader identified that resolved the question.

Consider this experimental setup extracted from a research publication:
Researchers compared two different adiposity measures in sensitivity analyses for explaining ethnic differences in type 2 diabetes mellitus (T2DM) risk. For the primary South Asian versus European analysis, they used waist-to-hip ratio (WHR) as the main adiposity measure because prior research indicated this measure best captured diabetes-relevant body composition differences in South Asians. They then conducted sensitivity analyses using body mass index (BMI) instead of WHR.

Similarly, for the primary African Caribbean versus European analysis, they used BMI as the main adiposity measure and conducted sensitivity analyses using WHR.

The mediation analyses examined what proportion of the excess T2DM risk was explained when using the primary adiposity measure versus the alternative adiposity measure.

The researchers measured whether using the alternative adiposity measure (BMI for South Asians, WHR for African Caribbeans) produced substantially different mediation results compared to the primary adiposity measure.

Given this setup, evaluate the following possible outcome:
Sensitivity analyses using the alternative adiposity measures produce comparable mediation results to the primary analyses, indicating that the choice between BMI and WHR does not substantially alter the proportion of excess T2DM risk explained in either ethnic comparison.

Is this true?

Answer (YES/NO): NO